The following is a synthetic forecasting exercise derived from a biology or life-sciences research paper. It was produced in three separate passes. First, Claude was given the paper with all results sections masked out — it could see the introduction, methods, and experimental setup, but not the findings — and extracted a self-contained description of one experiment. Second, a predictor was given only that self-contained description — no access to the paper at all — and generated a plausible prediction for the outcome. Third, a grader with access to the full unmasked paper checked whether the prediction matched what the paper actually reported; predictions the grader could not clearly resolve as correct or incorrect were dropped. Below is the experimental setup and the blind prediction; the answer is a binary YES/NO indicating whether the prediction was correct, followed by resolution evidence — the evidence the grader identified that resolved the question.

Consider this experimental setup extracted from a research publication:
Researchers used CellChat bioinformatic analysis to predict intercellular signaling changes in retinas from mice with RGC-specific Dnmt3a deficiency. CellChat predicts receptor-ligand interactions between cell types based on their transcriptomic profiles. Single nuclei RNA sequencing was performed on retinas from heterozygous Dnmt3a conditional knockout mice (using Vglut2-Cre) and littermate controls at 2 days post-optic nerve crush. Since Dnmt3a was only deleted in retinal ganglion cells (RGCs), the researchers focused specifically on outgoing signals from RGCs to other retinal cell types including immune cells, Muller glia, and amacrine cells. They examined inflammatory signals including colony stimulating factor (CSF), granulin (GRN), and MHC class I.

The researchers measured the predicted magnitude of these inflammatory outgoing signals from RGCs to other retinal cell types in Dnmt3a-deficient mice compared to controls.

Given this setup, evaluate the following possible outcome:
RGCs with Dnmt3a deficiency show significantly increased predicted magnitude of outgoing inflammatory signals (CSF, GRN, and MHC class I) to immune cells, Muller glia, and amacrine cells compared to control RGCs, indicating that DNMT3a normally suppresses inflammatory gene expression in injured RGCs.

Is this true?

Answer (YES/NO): NO